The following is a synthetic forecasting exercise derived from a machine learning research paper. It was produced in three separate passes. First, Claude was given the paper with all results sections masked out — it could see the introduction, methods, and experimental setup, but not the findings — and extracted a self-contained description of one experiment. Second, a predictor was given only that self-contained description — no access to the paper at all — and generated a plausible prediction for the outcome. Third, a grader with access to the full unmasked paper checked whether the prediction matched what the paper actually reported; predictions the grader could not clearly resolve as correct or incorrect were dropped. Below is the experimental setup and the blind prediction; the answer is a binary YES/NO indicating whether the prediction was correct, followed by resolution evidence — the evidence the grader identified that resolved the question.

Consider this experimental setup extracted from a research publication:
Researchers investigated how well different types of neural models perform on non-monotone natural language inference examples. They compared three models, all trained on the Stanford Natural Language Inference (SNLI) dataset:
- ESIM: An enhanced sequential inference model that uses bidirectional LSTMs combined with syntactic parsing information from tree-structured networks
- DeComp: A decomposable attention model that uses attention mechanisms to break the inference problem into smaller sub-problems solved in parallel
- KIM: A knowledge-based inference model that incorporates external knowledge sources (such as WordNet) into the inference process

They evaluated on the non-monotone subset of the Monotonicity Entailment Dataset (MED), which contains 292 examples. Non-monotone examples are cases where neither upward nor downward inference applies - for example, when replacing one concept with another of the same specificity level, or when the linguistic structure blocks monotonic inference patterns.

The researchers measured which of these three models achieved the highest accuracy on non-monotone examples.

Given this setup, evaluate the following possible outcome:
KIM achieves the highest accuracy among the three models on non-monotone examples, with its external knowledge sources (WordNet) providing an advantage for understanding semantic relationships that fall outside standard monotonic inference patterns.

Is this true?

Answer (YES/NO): NO